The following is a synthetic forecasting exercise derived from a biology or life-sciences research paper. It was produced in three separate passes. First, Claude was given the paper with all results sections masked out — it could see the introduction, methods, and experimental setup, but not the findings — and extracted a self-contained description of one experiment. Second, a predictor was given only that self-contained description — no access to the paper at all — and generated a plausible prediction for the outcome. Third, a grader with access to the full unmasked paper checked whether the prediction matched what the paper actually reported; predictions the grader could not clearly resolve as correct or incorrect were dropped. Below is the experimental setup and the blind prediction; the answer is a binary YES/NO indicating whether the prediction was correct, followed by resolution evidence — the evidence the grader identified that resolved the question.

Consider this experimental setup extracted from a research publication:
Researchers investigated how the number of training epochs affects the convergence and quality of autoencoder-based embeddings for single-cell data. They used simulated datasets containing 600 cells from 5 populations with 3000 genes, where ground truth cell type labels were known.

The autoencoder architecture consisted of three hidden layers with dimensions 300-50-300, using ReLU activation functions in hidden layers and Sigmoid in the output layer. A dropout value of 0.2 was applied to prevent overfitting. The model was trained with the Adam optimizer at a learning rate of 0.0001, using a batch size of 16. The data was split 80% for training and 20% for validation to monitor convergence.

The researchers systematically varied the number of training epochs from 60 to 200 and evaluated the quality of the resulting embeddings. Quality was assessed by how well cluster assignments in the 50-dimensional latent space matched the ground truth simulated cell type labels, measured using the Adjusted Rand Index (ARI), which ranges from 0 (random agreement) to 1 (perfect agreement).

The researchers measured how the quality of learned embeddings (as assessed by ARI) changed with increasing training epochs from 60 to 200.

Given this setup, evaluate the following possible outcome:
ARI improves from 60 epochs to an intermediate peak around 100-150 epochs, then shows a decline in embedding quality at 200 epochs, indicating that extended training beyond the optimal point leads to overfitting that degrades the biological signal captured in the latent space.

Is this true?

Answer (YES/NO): NO